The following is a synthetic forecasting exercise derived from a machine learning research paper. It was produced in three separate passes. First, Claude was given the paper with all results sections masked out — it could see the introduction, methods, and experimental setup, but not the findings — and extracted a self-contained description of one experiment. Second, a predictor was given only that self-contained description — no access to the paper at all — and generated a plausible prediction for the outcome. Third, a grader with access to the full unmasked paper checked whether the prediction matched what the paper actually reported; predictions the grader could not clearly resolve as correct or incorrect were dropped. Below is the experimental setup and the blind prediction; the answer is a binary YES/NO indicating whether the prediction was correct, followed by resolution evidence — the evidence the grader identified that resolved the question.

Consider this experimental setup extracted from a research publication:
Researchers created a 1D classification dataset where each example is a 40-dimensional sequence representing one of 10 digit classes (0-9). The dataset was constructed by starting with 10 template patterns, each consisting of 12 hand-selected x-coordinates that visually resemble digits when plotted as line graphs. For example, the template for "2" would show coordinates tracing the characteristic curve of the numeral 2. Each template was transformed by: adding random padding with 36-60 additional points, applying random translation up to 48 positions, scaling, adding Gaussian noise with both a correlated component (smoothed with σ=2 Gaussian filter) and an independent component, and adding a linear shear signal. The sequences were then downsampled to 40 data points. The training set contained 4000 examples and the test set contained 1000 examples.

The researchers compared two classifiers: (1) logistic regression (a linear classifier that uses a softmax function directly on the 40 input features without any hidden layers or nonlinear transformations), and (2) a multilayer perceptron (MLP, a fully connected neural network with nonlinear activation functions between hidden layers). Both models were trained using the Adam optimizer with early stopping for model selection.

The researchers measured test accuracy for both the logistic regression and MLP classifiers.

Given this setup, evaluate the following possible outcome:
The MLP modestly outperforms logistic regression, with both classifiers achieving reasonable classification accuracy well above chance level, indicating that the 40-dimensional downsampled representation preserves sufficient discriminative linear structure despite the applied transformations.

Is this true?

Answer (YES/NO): NO